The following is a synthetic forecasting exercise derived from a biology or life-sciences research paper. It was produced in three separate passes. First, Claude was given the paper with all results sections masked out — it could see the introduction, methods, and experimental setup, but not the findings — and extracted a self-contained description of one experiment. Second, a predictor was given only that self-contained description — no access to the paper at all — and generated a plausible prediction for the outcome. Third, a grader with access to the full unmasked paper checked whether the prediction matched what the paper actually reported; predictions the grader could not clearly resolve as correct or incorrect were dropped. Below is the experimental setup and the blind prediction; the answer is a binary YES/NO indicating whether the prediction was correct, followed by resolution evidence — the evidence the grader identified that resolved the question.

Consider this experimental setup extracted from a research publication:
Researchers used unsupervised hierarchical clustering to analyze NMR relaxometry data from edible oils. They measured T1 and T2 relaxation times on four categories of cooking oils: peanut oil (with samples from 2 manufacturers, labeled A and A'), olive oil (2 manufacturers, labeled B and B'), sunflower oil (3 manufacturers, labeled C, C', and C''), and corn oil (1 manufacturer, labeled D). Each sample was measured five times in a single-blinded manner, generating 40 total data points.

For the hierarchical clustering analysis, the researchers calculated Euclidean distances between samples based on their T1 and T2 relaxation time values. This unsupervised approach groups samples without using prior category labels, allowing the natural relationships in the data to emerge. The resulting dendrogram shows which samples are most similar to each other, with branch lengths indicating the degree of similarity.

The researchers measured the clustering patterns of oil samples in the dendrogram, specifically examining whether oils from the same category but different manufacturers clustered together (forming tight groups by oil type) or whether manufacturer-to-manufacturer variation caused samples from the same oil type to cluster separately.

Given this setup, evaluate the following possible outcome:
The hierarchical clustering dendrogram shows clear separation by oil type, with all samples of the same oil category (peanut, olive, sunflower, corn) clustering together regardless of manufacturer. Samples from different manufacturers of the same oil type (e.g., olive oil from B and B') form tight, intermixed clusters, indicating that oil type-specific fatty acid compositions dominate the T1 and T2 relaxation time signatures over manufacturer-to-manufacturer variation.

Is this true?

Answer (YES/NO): NO